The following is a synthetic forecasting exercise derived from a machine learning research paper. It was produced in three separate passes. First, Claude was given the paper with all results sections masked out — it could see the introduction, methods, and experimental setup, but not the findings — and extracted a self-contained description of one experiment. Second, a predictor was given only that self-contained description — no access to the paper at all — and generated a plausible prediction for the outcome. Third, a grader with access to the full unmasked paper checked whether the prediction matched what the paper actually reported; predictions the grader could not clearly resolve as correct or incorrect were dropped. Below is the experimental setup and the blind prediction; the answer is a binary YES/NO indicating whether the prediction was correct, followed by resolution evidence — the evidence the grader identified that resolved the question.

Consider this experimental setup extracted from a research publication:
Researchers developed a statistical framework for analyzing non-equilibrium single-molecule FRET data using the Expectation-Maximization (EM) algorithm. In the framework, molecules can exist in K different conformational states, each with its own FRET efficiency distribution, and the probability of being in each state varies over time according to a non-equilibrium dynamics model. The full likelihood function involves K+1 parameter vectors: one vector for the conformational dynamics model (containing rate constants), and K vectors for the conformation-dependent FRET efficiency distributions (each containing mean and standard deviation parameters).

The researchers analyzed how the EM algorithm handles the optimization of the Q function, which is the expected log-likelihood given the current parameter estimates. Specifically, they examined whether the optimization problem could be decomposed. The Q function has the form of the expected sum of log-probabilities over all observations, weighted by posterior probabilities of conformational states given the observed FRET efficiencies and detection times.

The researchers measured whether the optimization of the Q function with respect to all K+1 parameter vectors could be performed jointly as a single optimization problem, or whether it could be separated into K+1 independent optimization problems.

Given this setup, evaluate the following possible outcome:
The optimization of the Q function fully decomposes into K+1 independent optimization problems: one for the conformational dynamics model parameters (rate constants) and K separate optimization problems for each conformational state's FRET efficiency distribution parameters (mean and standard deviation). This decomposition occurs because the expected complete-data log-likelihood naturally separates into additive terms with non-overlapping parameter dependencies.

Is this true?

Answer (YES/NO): YES